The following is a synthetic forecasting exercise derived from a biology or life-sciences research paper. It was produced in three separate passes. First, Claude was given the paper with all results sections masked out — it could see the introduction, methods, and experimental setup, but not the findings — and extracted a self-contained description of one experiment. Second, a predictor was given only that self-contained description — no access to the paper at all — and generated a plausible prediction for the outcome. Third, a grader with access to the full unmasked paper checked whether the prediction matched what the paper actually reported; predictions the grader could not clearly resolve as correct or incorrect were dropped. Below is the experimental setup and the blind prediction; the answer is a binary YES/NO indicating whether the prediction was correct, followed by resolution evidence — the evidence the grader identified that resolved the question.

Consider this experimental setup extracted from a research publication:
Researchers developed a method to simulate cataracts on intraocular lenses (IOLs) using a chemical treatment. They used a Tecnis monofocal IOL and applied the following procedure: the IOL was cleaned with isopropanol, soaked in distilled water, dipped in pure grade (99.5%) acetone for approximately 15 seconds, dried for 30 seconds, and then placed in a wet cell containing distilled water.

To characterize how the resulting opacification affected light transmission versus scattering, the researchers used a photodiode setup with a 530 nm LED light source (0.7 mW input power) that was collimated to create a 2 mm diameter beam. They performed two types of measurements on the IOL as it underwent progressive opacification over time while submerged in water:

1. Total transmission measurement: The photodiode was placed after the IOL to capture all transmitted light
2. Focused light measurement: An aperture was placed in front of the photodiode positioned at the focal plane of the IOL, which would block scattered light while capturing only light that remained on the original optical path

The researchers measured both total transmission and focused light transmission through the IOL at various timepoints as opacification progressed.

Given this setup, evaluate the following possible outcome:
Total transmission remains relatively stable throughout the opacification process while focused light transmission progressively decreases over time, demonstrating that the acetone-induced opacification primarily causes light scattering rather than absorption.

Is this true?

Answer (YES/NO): NO